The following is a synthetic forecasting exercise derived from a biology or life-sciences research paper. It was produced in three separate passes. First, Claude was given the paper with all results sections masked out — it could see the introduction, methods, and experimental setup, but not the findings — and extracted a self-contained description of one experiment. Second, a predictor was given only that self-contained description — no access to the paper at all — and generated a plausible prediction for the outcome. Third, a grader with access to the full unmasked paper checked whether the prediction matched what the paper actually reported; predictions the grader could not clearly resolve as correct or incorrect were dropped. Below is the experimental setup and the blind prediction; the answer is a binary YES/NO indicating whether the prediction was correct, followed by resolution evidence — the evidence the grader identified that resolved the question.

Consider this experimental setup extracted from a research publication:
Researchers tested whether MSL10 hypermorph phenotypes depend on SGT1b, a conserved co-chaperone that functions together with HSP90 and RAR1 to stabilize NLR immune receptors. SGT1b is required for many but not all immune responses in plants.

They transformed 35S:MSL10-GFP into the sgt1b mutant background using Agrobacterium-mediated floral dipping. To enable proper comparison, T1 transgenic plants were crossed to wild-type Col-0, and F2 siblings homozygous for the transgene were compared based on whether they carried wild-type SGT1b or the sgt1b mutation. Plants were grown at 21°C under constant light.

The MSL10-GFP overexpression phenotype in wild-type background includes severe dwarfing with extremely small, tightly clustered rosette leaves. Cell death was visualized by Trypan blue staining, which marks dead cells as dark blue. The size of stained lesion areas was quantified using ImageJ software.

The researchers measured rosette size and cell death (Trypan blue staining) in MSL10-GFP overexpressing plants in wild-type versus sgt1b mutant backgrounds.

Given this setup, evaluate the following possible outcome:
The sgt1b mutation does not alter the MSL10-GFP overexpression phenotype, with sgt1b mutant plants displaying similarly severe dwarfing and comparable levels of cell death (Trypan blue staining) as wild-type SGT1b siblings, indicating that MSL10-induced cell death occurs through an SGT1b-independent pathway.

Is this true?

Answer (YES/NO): NO